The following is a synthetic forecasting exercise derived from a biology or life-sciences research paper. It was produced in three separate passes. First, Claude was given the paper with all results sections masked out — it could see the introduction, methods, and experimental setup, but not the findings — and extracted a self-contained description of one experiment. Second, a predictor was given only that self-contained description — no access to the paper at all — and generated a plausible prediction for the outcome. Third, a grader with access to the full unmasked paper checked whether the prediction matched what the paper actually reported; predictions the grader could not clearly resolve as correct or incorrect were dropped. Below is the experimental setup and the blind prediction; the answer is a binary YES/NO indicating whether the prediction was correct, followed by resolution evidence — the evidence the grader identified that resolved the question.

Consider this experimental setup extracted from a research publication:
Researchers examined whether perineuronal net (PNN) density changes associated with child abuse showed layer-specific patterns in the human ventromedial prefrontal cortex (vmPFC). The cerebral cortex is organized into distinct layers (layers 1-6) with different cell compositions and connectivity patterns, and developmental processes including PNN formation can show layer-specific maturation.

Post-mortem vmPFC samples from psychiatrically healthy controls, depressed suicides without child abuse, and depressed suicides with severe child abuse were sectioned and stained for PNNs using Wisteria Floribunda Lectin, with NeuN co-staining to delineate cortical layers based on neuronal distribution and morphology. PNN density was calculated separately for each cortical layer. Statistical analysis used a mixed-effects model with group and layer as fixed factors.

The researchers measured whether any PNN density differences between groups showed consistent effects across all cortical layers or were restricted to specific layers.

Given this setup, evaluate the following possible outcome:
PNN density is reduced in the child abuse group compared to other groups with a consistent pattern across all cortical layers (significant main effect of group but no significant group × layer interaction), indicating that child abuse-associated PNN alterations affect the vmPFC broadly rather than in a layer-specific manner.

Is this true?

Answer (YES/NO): NO